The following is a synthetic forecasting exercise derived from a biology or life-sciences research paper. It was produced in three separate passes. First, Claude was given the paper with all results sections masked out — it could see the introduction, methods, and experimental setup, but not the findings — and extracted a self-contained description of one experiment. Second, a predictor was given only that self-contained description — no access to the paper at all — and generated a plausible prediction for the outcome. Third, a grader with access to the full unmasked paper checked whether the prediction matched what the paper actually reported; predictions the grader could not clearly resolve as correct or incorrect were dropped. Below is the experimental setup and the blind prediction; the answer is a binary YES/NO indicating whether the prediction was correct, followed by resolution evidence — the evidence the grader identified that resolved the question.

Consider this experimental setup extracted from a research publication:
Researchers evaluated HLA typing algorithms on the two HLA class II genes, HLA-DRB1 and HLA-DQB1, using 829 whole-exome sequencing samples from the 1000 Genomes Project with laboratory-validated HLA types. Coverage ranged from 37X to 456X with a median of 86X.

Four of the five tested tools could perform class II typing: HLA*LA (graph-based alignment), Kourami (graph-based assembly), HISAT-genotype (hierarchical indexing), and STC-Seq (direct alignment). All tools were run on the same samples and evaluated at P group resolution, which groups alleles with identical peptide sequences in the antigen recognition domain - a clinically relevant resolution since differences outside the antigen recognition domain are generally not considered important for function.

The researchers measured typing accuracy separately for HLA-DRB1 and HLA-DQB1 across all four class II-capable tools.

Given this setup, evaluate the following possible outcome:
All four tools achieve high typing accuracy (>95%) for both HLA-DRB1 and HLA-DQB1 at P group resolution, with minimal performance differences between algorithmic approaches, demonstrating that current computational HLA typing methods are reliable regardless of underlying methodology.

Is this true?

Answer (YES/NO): NO